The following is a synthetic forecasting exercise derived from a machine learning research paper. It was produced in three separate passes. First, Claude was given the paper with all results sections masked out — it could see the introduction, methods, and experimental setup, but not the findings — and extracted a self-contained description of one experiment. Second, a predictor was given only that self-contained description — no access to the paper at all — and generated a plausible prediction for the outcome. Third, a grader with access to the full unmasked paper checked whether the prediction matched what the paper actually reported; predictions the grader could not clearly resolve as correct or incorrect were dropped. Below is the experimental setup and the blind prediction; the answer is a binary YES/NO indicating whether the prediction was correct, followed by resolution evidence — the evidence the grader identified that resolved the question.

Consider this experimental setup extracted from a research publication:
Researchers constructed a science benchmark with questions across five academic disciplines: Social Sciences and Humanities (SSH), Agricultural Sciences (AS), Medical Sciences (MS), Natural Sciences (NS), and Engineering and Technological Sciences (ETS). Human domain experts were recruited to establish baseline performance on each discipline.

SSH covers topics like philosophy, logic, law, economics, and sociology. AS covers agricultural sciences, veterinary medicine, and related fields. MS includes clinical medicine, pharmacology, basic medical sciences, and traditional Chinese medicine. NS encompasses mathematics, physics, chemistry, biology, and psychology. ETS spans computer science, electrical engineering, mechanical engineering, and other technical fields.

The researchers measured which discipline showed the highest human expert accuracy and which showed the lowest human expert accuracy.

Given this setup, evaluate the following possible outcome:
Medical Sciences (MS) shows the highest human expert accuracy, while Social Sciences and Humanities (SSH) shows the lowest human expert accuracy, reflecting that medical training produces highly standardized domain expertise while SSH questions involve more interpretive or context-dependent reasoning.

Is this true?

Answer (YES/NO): NO